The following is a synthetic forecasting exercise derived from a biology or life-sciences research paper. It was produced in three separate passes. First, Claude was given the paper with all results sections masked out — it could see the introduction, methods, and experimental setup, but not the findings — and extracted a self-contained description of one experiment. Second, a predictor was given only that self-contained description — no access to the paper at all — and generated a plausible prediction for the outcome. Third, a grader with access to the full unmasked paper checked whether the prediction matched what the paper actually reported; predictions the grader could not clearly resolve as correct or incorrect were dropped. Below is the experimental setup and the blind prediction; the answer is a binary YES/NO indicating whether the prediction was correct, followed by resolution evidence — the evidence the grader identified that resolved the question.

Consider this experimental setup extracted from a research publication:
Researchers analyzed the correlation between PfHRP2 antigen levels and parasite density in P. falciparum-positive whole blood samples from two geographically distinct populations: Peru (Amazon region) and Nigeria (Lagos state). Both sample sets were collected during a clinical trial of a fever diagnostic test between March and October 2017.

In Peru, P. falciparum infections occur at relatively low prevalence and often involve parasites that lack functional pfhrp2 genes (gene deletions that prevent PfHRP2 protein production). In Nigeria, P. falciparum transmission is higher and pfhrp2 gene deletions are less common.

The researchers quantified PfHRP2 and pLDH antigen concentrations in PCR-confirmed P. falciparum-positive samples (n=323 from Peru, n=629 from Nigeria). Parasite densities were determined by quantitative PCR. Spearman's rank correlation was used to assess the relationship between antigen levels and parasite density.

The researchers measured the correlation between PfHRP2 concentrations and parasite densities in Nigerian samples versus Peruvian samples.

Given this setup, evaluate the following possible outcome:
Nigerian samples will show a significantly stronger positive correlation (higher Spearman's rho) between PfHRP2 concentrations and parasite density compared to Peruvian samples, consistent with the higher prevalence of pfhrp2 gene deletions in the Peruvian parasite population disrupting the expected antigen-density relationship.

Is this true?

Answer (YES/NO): YES